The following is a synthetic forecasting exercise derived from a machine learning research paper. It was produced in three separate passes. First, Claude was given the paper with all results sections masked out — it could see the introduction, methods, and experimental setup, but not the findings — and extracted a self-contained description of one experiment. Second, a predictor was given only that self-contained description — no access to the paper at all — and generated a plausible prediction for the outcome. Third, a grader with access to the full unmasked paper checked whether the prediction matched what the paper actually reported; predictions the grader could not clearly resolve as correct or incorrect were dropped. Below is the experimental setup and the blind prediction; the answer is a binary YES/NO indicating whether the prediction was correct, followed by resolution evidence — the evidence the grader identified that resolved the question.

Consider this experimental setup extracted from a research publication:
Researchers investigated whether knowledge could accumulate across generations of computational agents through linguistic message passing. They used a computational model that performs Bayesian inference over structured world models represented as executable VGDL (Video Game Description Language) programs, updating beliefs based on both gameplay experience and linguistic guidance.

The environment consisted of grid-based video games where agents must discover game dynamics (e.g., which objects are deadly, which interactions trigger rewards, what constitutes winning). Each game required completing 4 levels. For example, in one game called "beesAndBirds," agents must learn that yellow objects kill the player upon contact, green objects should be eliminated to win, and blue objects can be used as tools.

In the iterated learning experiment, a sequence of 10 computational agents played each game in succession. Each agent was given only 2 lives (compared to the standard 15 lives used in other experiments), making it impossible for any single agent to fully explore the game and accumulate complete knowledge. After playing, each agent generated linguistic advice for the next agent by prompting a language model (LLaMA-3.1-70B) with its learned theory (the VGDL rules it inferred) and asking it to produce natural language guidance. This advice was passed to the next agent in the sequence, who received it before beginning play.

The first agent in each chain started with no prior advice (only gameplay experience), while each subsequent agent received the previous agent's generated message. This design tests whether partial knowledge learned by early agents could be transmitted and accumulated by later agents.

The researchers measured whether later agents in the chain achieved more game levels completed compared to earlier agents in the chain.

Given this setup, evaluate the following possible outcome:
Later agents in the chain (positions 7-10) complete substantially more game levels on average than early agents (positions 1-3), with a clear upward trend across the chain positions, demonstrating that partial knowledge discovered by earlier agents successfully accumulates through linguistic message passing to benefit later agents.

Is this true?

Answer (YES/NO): NO